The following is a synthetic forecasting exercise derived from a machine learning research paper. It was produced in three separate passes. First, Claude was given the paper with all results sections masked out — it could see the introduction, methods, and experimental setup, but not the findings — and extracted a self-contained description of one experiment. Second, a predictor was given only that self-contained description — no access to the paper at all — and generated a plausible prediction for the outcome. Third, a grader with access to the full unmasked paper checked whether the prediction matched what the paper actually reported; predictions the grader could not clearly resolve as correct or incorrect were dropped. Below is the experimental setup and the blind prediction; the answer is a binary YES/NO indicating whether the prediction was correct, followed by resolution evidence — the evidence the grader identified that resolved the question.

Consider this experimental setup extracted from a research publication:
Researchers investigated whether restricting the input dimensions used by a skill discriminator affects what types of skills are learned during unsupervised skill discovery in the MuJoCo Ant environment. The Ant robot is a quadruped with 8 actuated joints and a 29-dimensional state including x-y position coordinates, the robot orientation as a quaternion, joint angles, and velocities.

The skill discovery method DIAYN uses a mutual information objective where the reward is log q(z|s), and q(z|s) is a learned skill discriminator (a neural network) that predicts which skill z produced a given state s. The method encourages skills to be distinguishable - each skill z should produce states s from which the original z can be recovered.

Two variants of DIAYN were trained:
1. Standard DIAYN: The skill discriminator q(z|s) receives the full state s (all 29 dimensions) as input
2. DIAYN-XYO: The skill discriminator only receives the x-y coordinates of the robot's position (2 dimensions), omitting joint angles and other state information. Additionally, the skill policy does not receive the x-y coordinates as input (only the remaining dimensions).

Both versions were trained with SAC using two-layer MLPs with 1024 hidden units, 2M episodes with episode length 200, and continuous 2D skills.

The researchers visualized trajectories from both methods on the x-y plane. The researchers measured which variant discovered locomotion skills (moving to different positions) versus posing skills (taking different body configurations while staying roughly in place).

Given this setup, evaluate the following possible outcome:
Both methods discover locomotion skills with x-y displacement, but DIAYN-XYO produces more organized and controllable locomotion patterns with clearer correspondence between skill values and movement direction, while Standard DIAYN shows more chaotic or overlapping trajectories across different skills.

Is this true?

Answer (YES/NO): NO